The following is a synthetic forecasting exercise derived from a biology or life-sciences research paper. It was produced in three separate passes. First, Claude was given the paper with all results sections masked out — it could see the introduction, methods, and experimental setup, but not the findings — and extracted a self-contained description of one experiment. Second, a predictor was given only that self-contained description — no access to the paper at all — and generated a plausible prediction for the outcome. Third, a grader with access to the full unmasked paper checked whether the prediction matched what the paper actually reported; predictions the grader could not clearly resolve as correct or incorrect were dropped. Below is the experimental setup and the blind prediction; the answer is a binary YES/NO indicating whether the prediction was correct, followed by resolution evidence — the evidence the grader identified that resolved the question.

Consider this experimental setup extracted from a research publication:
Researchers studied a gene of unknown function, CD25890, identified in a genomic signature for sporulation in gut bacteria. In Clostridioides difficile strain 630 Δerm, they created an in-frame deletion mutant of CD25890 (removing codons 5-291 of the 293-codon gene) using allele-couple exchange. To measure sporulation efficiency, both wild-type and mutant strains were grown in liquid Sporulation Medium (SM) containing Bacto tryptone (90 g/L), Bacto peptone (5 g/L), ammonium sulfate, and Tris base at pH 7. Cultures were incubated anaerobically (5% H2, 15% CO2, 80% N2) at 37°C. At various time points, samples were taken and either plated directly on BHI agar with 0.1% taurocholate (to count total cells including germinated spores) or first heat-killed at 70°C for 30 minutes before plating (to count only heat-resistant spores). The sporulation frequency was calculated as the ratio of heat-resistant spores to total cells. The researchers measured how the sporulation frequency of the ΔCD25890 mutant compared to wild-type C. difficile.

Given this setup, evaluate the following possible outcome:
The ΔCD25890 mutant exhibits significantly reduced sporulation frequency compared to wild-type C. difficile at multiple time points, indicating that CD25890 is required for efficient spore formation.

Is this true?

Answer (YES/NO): NO